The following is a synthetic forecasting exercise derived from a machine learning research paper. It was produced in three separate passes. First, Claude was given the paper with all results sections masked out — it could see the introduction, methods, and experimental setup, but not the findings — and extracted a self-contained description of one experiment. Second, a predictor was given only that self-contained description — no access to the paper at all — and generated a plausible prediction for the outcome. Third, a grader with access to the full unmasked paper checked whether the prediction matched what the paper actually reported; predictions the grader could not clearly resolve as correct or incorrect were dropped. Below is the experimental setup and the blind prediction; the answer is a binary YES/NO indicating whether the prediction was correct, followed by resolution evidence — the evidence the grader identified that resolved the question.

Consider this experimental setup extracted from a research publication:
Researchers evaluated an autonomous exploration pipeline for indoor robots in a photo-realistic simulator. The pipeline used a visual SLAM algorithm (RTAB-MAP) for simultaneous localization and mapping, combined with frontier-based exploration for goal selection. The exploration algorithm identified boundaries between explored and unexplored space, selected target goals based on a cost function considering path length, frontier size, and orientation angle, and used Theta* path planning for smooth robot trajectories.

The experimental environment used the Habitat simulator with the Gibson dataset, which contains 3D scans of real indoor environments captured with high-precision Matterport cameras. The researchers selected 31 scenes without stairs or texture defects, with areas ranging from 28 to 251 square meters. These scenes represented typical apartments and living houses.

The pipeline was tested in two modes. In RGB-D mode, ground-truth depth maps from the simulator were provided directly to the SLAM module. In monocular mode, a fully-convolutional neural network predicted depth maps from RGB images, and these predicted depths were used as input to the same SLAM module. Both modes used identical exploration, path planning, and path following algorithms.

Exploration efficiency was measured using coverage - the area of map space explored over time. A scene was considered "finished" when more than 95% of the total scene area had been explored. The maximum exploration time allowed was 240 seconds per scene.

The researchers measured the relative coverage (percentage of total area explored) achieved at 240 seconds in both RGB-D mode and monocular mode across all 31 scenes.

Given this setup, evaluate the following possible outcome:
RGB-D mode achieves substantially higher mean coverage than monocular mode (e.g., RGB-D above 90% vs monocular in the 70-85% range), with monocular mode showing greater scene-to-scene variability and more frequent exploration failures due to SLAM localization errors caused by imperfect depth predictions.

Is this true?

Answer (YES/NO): NO